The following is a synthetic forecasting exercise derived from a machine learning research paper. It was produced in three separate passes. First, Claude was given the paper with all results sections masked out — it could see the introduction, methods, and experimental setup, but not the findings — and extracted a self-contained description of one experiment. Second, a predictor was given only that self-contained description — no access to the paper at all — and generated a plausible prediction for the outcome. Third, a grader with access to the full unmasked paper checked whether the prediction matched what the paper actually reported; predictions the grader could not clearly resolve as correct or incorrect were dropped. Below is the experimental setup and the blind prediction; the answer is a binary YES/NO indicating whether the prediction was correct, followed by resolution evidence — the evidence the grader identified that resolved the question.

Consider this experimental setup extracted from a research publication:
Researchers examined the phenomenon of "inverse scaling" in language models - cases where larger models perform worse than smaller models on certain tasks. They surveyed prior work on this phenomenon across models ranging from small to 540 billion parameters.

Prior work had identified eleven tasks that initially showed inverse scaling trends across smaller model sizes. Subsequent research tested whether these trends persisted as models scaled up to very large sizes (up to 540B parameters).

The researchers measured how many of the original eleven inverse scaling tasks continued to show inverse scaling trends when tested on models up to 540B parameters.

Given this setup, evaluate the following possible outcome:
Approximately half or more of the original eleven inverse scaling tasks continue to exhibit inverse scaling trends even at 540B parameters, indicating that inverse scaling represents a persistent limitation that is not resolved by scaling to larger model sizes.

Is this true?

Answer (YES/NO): NO